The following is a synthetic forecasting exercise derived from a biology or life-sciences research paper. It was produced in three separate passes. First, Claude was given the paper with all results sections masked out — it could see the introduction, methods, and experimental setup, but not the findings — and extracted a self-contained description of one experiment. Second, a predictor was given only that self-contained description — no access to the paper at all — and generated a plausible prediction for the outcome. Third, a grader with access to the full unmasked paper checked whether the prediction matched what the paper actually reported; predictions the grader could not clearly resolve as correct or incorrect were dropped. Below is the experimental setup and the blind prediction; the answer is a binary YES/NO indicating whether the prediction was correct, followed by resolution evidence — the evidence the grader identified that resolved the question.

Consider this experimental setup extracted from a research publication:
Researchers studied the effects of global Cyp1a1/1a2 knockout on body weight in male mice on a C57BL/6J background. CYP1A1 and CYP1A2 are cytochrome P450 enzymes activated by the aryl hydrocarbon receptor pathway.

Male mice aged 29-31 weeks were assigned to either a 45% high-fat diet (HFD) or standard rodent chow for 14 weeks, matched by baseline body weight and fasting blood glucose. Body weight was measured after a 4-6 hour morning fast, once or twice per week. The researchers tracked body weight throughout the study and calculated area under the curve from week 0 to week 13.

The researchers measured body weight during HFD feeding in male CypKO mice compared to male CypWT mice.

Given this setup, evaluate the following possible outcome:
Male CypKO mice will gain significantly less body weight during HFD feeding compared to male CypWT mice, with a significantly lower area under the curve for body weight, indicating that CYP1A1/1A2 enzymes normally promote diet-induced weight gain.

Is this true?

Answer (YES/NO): NO